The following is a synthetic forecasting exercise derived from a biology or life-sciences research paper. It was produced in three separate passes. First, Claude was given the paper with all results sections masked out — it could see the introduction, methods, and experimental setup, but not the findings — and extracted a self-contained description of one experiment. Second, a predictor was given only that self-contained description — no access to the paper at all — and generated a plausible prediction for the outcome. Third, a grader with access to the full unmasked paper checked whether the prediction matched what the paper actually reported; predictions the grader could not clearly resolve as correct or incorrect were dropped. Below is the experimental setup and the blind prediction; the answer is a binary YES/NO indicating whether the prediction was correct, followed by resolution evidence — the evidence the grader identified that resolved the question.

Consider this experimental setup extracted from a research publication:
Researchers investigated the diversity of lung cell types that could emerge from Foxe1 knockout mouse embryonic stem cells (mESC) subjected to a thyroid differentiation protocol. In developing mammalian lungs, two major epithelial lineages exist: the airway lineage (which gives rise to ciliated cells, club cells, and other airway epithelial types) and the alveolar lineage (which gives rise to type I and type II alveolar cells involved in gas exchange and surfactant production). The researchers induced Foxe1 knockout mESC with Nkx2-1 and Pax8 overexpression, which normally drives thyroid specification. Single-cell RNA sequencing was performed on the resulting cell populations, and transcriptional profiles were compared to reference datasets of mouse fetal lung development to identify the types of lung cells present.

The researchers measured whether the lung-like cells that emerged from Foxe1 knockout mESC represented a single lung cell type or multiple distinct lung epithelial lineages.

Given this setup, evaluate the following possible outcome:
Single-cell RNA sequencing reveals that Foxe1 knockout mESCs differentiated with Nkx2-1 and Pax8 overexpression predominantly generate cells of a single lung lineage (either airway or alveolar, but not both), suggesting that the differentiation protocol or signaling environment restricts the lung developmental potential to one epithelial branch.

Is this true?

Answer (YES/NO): NO